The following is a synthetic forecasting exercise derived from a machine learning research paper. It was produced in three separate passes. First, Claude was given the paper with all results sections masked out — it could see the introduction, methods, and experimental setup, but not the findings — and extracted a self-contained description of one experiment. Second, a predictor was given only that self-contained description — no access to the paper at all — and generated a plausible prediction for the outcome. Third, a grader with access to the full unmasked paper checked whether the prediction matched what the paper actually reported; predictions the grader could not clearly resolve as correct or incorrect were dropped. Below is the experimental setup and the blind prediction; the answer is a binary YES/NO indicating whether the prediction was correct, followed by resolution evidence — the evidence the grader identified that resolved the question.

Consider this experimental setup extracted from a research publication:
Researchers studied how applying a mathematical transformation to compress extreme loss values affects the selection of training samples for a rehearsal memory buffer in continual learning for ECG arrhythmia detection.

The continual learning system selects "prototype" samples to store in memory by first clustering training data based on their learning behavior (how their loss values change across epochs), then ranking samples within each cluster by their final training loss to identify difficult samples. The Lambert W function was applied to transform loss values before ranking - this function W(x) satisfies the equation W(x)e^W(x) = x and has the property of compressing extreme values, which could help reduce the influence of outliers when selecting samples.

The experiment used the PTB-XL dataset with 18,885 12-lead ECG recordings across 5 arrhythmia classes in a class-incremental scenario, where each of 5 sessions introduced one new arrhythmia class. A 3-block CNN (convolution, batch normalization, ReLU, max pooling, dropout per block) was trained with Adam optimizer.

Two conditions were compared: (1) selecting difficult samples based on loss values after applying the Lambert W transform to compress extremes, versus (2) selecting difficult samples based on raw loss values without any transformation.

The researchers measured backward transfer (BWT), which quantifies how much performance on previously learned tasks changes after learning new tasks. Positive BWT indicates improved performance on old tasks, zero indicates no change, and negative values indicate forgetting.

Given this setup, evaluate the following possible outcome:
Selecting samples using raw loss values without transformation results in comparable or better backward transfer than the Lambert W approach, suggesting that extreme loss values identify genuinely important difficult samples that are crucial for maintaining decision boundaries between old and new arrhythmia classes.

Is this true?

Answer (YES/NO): NO